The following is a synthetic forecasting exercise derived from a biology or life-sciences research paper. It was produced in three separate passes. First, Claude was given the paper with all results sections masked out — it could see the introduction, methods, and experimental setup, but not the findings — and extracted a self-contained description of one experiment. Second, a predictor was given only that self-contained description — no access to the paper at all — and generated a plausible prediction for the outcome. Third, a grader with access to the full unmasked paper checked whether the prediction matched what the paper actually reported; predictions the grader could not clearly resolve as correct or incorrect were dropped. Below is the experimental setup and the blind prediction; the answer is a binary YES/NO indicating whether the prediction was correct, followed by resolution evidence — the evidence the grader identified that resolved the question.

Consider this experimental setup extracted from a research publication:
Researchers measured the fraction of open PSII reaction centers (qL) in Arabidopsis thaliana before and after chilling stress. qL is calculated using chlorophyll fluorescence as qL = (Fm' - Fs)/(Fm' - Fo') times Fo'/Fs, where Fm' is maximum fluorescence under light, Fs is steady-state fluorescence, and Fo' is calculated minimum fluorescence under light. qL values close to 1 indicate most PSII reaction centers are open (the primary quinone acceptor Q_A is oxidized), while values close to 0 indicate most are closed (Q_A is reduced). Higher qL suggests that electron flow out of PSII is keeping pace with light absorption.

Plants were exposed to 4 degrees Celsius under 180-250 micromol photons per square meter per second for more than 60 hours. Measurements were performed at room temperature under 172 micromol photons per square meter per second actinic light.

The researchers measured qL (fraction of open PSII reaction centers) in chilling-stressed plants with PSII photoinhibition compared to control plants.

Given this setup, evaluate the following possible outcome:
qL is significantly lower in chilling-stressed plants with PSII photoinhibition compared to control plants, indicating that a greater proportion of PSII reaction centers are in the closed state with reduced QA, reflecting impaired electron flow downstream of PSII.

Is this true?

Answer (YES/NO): NO